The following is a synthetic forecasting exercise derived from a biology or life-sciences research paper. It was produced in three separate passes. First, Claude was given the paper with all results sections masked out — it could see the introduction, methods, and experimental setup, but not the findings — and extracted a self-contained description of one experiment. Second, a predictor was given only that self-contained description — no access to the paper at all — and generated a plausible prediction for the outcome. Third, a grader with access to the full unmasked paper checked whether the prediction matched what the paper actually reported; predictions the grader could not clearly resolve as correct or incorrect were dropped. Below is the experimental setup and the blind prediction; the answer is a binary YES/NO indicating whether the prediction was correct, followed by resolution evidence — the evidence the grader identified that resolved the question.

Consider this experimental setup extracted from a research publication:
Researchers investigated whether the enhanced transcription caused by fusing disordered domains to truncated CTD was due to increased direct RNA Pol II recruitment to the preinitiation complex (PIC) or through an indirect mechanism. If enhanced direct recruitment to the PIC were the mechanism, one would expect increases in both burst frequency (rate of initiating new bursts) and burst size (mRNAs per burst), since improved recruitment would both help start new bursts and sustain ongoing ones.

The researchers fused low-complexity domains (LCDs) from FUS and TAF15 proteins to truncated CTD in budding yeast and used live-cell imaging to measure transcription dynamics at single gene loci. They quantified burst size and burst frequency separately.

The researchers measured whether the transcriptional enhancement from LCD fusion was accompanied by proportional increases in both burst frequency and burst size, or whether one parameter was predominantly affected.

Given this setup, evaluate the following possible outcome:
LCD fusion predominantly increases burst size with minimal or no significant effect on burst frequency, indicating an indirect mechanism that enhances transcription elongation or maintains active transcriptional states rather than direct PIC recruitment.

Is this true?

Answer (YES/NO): YES